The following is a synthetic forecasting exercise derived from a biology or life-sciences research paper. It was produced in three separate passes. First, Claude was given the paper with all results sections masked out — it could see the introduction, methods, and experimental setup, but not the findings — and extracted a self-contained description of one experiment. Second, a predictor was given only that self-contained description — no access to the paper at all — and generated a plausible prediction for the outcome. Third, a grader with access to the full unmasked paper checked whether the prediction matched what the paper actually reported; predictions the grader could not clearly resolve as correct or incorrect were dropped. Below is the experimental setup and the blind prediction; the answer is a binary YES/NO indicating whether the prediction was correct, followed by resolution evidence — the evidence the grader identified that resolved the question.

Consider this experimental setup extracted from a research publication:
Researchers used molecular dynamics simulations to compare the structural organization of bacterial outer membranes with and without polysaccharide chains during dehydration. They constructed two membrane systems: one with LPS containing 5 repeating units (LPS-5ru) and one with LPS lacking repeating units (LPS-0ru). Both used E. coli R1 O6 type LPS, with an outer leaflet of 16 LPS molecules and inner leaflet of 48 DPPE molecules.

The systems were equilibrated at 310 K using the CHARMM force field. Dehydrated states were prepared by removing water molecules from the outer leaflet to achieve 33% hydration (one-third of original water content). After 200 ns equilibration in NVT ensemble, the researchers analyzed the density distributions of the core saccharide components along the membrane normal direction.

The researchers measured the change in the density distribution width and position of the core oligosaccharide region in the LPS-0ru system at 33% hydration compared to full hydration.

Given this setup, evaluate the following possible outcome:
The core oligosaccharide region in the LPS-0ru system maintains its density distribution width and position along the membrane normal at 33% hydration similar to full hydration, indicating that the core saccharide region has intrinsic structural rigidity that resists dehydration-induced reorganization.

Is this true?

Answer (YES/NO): NO